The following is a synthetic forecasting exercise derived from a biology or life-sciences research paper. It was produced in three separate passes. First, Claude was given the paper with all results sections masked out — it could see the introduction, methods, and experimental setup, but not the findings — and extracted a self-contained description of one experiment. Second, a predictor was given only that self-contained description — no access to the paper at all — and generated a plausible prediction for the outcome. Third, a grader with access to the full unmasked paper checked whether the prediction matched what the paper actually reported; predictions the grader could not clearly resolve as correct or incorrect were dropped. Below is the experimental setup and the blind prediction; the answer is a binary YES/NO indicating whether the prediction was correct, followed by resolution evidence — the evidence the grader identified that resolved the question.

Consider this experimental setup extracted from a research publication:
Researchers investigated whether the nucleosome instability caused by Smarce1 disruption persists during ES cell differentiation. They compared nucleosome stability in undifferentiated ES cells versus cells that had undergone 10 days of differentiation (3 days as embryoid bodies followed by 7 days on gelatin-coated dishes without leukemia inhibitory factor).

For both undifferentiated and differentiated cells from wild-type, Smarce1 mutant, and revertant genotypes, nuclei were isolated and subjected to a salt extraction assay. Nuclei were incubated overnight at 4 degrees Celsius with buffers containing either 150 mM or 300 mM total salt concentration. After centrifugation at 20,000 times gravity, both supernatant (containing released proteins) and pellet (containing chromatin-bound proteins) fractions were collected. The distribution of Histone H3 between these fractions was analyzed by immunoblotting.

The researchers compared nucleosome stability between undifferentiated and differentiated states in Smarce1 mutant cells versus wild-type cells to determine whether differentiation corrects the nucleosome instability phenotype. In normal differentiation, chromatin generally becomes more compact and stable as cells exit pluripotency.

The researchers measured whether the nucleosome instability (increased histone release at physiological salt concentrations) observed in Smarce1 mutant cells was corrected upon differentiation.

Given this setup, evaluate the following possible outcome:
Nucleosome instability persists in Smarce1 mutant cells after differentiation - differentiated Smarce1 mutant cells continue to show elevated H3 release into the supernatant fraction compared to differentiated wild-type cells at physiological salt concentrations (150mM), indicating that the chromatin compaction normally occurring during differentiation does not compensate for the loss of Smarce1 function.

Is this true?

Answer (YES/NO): YES